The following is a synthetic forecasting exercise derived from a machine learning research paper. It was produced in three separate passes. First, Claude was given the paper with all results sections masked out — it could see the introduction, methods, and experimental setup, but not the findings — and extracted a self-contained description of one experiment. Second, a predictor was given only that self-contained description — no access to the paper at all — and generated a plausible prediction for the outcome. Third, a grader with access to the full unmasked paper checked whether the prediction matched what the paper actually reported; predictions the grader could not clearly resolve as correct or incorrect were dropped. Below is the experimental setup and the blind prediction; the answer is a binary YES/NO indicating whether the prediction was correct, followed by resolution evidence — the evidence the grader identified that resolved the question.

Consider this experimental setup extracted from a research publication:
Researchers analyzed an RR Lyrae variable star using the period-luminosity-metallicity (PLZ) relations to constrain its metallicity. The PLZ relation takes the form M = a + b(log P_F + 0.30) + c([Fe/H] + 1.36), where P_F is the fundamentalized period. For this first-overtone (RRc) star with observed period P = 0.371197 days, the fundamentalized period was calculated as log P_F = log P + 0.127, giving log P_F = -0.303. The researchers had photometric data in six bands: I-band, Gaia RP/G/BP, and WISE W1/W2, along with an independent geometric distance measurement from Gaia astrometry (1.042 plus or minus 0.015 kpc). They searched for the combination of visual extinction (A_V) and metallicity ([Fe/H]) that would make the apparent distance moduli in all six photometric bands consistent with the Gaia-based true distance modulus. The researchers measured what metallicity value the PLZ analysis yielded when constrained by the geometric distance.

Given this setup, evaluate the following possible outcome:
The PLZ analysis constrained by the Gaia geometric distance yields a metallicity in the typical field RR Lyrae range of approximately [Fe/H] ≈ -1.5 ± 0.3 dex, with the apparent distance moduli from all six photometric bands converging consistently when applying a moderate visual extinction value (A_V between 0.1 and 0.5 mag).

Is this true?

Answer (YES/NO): NO